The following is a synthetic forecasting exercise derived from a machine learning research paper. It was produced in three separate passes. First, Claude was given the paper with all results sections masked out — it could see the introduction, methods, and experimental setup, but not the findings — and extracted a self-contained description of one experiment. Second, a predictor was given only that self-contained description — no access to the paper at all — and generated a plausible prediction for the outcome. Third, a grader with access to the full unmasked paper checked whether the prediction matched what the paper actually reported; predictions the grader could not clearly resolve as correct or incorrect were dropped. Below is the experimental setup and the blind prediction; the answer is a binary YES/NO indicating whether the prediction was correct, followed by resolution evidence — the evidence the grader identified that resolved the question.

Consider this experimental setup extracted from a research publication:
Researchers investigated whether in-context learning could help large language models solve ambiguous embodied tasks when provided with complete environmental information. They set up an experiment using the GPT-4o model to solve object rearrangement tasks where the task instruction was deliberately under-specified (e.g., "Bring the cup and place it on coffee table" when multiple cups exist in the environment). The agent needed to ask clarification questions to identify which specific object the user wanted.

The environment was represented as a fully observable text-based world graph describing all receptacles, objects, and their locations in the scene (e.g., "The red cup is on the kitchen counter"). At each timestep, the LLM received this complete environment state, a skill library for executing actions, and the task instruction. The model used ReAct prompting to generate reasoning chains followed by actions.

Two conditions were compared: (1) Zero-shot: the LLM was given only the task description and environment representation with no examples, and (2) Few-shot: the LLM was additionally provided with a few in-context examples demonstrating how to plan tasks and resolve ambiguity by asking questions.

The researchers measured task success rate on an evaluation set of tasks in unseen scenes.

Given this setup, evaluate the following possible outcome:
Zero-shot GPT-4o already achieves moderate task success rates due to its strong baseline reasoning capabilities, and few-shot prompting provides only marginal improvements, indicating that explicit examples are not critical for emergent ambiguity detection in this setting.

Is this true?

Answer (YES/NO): NO